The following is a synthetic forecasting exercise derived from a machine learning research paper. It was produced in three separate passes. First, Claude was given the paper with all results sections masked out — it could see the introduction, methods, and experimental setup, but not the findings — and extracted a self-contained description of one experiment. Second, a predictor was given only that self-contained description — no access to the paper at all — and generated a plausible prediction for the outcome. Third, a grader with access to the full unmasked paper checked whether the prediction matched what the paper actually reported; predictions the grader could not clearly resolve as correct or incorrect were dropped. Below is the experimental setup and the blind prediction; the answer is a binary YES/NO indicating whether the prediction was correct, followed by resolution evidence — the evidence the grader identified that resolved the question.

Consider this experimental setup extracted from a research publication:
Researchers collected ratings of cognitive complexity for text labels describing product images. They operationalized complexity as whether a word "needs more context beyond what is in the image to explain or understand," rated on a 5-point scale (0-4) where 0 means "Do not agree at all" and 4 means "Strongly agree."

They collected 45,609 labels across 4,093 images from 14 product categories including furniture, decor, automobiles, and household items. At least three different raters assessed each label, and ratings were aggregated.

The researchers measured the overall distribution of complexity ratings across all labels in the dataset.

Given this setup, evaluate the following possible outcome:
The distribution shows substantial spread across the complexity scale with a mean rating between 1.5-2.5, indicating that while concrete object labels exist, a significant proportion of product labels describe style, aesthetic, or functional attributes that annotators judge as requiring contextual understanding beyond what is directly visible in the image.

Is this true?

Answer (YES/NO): YES